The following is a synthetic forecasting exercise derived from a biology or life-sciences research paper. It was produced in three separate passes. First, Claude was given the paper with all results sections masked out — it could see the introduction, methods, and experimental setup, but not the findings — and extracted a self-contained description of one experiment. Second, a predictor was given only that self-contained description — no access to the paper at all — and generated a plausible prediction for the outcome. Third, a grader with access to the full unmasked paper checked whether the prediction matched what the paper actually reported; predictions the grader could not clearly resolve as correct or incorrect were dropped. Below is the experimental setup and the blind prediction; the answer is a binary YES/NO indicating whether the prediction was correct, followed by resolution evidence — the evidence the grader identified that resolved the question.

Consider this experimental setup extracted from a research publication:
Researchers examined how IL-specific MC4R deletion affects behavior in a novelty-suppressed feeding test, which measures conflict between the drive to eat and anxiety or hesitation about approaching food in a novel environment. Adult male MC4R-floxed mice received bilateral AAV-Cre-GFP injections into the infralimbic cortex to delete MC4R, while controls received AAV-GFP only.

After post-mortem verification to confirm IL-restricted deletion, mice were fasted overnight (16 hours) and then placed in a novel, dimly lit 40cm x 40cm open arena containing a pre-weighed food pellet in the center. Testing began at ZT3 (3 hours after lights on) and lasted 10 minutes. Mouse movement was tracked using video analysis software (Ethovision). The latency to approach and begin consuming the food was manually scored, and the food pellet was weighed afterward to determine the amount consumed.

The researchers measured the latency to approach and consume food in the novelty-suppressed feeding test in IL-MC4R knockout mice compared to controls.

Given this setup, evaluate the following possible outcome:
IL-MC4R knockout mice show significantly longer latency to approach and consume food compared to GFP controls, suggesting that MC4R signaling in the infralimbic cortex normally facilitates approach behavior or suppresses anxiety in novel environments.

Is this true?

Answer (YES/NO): YES